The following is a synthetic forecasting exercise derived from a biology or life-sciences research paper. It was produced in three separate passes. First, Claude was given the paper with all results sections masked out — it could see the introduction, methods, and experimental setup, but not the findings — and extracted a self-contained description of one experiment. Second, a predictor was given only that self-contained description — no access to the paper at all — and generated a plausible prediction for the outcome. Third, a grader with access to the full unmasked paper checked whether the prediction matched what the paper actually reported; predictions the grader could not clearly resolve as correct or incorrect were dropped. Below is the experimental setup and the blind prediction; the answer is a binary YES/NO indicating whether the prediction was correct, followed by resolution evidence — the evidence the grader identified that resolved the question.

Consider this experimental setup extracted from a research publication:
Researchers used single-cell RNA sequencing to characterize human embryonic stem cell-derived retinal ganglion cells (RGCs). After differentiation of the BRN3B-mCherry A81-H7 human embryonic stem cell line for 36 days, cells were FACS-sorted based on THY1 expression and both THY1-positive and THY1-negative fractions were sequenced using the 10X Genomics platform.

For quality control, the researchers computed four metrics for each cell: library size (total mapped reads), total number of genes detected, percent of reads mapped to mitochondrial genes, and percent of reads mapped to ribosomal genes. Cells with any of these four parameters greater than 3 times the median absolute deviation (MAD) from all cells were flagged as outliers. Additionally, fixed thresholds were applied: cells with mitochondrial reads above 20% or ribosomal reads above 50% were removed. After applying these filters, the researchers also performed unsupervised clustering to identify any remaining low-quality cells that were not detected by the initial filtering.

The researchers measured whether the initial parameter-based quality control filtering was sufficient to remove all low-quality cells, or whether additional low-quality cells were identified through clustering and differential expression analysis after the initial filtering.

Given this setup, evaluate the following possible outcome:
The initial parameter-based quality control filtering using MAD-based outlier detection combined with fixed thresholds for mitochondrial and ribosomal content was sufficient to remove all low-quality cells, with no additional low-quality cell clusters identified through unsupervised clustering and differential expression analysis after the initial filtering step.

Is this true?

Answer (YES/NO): NO